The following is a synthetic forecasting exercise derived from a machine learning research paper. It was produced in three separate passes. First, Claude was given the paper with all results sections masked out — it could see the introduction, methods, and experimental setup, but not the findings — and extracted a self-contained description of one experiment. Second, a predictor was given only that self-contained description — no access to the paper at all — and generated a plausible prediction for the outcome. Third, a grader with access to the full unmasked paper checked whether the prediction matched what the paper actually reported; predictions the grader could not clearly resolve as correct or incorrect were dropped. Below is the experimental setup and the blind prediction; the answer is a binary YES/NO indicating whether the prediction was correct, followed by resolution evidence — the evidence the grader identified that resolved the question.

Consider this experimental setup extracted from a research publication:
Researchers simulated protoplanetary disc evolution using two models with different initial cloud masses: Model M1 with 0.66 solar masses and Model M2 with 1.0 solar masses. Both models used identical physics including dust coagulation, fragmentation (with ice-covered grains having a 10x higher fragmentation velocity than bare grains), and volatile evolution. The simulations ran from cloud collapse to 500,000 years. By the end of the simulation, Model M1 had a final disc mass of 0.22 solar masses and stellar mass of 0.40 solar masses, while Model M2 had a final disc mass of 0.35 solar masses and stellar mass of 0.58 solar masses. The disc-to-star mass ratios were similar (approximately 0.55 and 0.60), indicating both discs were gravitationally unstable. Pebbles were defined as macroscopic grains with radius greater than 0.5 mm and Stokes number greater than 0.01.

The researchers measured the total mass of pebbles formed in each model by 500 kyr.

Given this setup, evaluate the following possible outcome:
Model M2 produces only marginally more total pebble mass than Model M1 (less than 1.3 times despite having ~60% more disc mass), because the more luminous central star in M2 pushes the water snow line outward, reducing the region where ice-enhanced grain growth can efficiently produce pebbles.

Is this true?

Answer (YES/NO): NO